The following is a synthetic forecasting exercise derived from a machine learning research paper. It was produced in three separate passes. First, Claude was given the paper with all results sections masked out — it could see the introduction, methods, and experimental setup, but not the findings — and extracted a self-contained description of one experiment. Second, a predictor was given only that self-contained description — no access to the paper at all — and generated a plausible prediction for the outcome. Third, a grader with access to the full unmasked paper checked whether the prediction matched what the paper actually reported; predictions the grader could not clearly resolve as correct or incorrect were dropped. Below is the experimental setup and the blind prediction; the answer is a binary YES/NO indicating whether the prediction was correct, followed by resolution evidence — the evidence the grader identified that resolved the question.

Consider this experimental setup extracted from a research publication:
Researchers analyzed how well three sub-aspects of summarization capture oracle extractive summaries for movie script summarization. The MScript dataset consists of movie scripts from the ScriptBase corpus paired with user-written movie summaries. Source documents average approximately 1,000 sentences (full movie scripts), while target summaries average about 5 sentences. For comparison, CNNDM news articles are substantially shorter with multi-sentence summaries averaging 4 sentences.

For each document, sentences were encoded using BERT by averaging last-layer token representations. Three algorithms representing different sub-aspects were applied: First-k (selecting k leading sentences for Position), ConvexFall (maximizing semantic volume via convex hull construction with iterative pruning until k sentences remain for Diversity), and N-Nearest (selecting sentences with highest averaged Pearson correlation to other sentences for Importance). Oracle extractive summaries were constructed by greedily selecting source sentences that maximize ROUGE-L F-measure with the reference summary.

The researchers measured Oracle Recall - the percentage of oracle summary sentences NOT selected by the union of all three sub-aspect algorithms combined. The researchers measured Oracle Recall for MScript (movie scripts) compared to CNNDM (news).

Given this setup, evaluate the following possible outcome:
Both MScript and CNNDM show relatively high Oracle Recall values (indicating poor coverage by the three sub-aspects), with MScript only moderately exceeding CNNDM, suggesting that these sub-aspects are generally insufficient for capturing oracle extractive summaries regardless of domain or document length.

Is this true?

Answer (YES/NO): NO